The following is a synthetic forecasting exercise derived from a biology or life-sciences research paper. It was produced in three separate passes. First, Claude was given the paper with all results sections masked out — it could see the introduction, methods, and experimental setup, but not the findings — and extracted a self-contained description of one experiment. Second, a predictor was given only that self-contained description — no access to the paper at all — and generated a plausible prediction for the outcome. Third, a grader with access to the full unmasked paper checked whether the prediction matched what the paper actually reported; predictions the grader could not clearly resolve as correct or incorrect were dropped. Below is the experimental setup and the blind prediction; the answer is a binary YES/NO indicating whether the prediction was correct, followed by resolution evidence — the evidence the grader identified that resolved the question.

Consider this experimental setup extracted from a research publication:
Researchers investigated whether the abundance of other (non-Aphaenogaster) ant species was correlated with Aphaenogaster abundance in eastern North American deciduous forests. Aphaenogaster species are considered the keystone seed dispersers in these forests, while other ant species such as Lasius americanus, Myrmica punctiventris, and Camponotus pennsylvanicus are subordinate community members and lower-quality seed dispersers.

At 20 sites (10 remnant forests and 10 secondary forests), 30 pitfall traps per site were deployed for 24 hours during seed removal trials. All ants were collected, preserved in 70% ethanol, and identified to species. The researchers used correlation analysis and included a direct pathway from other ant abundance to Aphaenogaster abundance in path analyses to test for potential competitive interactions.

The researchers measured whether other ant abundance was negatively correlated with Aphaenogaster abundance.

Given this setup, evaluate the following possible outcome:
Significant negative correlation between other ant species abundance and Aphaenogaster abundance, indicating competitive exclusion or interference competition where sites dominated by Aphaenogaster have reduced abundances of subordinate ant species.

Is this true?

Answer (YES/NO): NO